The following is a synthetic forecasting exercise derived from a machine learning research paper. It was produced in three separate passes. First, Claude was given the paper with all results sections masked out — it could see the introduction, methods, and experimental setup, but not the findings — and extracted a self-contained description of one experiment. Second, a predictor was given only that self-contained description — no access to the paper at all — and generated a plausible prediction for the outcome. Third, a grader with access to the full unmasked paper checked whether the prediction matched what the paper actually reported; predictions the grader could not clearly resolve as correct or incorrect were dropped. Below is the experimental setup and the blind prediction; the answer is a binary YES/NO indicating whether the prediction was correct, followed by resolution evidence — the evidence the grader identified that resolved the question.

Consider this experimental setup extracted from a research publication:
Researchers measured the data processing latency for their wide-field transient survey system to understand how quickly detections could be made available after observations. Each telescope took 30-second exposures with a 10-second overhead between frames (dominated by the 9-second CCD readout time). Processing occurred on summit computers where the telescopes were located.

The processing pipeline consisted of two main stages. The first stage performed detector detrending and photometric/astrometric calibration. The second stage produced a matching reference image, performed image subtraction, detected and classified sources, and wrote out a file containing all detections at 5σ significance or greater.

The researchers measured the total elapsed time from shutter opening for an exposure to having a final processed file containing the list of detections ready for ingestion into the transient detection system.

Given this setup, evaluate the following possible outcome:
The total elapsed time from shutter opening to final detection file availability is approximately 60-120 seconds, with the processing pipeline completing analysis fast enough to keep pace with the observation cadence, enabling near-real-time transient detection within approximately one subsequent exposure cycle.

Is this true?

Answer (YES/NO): NO